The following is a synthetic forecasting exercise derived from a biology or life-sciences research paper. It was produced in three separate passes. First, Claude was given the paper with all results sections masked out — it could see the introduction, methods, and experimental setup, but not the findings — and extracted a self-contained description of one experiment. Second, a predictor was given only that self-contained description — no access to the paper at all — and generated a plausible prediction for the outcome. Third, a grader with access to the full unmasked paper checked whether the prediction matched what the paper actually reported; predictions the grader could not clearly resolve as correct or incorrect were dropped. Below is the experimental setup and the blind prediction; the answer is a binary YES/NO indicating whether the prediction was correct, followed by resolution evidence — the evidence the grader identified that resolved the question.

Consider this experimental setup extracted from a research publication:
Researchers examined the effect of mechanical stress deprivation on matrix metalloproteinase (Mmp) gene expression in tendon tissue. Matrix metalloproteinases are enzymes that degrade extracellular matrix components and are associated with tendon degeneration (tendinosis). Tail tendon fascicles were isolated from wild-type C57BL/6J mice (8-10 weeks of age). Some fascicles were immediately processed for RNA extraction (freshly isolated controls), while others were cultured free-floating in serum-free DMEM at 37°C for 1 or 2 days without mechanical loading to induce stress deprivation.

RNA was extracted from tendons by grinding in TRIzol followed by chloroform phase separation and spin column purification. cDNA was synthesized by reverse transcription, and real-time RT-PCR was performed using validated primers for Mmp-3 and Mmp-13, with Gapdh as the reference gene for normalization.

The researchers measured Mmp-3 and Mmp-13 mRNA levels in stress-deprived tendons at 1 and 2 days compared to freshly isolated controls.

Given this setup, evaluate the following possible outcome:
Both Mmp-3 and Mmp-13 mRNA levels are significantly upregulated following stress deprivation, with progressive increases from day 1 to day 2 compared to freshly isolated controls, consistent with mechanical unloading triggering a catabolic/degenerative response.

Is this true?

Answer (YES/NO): NO